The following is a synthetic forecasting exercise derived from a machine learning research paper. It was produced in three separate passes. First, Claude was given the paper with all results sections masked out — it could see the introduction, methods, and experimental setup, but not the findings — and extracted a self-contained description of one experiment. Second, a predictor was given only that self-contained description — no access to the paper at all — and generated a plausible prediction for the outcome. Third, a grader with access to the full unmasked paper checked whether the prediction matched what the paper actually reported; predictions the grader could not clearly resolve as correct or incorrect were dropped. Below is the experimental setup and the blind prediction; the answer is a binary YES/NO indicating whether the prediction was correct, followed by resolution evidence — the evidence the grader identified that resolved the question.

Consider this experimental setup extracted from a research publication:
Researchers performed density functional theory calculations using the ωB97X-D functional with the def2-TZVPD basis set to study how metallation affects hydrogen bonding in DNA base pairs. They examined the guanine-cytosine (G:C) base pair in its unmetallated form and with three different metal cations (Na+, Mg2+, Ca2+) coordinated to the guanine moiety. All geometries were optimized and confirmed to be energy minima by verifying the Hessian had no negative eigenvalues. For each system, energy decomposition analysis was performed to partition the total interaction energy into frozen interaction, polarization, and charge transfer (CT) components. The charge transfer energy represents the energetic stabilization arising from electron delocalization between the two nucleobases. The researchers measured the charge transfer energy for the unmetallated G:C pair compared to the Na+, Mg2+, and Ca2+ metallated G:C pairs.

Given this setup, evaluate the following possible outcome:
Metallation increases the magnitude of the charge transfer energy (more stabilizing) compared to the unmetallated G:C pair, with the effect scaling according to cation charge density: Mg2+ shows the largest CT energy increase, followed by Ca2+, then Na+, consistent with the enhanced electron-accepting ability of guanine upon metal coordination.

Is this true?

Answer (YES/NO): YES